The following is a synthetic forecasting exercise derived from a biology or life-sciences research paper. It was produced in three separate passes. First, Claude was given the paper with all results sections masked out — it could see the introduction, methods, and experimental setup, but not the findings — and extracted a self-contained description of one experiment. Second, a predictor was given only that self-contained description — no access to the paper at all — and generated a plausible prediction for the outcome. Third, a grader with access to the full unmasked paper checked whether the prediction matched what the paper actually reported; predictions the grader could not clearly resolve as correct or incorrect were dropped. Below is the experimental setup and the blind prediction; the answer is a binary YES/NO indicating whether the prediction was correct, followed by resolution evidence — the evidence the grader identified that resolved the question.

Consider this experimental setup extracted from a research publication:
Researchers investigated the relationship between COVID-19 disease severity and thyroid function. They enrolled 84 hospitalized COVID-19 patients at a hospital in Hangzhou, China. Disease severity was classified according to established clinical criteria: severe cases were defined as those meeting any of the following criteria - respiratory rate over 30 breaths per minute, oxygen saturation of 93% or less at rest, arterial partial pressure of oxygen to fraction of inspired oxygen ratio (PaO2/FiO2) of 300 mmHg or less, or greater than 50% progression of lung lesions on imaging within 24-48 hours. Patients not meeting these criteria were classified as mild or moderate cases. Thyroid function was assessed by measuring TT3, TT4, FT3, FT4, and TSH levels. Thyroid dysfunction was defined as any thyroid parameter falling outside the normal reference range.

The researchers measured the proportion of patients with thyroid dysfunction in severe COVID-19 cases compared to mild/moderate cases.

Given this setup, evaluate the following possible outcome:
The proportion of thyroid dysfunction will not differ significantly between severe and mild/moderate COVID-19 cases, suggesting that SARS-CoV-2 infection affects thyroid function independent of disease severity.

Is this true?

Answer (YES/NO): NO